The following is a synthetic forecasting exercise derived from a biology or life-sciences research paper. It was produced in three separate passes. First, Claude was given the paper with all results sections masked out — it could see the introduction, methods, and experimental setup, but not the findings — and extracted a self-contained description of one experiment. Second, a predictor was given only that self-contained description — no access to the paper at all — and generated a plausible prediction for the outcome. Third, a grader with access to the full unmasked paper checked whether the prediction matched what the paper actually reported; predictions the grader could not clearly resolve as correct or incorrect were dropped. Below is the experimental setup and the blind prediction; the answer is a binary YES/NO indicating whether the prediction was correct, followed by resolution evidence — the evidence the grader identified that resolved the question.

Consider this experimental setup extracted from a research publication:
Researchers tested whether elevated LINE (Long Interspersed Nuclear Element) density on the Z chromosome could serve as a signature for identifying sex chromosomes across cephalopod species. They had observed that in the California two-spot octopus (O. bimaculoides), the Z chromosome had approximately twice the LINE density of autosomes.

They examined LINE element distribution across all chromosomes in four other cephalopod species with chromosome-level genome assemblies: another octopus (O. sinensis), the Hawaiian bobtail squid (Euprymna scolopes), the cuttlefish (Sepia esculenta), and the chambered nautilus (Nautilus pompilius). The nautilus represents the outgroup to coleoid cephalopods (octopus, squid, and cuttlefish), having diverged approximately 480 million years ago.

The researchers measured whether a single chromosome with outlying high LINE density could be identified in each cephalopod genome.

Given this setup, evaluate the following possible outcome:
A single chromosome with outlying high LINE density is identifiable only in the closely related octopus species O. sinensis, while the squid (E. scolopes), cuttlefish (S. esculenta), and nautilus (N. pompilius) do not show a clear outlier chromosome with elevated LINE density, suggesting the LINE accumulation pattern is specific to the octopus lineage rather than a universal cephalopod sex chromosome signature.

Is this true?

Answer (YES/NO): NO